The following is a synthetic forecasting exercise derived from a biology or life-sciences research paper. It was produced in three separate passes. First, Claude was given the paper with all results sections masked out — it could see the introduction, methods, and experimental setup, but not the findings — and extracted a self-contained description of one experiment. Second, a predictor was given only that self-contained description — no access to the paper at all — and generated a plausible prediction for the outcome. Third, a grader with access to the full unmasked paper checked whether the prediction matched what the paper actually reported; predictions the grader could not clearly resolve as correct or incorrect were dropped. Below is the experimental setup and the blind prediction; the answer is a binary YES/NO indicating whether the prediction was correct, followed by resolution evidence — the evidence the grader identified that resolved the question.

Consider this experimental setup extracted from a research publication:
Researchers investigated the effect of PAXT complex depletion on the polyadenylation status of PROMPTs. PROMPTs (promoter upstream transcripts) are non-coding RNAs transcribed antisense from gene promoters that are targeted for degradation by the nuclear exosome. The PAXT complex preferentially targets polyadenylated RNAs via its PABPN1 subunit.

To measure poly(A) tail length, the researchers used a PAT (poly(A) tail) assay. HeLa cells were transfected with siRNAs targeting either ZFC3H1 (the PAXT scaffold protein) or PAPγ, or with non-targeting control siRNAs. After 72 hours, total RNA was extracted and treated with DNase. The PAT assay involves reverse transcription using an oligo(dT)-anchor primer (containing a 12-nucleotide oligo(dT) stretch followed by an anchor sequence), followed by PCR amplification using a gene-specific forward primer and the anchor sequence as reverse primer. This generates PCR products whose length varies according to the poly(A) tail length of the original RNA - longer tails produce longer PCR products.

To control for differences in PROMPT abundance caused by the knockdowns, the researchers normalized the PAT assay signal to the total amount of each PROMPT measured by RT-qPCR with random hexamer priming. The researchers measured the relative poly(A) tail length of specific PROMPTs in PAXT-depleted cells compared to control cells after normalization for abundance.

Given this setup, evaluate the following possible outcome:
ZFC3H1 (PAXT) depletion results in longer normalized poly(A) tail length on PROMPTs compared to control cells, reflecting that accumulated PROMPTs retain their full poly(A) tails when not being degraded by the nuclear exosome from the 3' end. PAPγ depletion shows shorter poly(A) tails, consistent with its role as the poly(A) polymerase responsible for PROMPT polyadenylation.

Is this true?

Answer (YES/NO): NO